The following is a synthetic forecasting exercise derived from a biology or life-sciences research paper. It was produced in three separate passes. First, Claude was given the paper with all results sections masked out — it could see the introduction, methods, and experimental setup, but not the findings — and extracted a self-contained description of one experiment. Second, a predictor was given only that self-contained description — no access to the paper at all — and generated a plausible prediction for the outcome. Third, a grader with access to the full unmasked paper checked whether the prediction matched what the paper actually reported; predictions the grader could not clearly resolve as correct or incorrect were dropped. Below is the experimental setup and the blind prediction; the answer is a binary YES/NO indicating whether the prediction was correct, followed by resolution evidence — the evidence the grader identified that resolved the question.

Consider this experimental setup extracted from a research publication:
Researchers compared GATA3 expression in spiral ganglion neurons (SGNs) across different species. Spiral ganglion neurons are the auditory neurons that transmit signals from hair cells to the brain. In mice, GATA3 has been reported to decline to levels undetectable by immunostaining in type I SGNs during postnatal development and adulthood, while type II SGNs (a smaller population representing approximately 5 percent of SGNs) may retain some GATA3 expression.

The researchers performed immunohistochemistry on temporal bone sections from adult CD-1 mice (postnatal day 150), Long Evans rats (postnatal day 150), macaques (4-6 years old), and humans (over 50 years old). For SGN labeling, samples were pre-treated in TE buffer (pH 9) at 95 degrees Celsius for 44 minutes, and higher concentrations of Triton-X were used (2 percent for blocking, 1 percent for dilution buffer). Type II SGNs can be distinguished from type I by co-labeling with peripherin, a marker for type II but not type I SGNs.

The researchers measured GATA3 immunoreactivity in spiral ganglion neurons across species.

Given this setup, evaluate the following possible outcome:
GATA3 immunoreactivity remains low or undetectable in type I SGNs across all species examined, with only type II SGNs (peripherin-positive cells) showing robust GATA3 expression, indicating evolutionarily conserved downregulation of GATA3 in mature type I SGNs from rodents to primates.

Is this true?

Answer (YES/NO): YES